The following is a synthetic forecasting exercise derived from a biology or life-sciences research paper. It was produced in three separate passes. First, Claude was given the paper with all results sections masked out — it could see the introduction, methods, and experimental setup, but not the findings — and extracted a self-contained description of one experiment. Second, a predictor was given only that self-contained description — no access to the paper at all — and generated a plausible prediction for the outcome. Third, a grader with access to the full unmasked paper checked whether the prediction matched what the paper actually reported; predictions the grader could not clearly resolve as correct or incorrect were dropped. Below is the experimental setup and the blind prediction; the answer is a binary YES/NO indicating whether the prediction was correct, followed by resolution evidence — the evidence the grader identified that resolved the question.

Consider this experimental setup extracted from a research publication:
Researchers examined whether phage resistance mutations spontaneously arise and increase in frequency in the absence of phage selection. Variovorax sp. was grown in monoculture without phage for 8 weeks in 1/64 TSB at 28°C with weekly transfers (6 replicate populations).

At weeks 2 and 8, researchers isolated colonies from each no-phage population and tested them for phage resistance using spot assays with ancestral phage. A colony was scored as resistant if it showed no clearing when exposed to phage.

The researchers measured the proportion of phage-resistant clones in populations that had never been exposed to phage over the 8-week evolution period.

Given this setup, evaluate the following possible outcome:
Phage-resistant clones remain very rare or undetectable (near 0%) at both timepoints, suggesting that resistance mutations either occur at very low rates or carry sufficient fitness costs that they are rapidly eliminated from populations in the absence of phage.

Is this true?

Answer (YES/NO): YES